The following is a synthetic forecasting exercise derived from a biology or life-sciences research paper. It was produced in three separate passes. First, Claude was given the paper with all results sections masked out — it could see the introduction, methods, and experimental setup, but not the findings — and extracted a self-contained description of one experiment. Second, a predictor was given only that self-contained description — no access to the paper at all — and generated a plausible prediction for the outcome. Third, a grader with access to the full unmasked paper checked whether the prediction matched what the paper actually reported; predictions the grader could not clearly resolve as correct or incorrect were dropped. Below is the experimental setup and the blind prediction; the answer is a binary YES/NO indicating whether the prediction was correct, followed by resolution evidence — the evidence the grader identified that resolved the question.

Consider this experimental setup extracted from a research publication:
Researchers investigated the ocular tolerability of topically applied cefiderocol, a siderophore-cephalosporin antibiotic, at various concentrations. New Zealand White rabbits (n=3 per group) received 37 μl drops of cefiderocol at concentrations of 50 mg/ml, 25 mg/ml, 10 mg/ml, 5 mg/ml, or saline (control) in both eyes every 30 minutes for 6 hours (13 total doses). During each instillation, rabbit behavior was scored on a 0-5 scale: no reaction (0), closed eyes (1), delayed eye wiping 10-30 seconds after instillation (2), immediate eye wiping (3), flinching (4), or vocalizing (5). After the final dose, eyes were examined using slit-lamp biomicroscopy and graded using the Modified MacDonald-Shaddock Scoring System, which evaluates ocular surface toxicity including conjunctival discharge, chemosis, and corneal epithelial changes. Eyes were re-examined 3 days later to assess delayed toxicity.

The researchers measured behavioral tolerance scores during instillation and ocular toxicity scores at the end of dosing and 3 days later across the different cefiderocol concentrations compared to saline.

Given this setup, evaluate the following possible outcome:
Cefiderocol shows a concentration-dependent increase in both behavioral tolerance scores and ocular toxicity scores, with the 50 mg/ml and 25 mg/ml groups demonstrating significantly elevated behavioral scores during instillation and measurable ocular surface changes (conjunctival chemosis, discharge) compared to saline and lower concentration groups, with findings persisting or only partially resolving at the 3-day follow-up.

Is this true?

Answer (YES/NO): NO